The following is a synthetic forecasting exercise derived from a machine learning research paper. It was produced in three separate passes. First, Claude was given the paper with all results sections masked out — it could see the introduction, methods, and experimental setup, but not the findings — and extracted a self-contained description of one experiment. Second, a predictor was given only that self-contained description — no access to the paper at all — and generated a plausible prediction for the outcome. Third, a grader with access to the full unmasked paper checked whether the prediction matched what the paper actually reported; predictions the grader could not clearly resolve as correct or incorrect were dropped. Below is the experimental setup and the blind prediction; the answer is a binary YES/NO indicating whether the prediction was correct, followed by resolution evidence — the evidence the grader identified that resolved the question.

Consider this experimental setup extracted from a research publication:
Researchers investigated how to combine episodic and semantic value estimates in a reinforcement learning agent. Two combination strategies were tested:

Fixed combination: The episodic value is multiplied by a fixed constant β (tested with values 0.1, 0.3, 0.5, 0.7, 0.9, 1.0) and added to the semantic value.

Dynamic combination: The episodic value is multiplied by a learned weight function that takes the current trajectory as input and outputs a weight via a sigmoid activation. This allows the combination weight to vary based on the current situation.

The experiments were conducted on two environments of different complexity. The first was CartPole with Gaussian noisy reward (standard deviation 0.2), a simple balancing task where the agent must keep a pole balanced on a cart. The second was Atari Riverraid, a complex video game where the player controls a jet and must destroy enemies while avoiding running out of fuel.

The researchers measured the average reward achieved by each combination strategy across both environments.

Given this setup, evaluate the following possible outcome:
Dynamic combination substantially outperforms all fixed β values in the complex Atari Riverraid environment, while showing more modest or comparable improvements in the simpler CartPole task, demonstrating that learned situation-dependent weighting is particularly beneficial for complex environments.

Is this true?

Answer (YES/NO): NO